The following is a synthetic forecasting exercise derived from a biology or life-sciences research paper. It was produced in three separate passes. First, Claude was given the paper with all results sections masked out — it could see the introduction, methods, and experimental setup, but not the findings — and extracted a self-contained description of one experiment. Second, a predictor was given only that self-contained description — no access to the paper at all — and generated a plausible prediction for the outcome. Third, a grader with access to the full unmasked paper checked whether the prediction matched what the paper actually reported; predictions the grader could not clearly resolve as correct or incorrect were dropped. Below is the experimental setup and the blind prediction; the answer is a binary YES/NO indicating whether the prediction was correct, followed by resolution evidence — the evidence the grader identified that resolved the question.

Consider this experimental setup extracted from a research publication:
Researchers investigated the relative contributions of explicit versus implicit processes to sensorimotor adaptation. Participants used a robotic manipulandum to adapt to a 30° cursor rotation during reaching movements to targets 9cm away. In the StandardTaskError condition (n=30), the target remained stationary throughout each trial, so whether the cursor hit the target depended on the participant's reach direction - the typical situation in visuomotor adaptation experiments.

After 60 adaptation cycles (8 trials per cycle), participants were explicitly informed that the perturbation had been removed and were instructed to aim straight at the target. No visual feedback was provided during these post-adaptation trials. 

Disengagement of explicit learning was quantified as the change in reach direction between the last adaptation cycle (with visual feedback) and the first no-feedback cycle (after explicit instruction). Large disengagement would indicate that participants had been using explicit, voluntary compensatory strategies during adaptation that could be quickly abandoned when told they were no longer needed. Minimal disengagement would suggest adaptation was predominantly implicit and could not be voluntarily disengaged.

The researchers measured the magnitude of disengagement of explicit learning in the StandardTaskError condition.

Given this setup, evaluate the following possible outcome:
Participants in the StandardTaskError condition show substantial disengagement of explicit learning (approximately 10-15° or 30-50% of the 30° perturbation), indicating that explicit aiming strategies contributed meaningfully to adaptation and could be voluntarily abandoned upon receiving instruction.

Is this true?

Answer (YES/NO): NO